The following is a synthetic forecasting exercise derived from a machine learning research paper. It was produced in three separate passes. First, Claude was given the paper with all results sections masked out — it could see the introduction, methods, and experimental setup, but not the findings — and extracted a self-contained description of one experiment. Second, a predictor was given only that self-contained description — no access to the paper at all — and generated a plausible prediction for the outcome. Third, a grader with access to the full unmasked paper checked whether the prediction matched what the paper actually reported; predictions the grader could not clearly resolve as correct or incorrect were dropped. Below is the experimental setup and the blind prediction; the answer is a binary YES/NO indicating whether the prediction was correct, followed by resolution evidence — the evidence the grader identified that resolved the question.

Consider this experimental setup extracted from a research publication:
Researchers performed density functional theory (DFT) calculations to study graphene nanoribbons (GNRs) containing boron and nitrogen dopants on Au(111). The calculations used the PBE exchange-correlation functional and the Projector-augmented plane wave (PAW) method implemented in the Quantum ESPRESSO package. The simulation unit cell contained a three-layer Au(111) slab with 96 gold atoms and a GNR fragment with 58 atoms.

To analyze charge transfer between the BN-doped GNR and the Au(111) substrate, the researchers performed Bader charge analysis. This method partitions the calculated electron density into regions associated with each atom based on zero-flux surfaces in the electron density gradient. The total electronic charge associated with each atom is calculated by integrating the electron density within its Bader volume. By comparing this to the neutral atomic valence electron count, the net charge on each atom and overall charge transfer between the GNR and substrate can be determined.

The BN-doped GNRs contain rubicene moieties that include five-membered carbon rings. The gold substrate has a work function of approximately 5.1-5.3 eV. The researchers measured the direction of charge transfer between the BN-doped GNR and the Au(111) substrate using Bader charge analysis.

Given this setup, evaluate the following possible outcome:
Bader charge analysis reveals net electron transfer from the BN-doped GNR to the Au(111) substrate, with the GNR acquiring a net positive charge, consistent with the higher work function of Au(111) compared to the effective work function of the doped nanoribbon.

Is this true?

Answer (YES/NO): NO